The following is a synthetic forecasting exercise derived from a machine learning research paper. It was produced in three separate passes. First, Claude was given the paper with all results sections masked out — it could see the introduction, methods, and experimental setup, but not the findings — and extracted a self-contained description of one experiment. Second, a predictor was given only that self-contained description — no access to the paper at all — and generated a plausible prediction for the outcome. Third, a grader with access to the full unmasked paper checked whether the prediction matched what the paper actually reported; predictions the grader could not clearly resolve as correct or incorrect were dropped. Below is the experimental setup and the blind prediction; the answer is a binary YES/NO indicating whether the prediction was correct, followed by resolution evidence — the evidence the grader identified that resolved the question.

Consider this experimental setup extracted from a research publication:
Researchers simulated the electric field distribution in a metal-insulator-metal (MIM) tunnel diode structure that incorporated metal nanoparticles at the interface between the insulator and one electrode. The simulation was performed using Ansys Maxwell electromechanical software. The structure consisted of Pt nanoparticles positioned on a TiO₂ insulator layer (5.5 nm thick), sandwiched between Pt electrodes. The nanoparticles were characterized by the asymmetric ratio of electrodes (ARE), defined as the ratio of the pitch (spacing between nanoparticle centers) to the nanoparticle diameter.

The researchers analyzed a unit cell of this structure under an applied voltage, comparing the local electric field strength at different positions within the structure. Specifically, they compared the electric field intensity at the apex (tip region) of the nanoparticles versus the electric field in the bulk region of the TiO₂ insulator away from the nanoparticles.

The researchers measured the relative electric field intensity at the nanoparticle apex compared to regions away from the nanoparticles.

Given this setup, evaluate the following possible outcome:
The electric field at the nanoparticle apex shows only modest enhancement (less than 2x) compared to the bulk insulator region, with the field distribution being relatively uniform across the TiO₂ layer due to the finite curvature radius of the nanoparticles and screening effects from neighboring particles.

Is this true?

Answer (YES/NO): NO